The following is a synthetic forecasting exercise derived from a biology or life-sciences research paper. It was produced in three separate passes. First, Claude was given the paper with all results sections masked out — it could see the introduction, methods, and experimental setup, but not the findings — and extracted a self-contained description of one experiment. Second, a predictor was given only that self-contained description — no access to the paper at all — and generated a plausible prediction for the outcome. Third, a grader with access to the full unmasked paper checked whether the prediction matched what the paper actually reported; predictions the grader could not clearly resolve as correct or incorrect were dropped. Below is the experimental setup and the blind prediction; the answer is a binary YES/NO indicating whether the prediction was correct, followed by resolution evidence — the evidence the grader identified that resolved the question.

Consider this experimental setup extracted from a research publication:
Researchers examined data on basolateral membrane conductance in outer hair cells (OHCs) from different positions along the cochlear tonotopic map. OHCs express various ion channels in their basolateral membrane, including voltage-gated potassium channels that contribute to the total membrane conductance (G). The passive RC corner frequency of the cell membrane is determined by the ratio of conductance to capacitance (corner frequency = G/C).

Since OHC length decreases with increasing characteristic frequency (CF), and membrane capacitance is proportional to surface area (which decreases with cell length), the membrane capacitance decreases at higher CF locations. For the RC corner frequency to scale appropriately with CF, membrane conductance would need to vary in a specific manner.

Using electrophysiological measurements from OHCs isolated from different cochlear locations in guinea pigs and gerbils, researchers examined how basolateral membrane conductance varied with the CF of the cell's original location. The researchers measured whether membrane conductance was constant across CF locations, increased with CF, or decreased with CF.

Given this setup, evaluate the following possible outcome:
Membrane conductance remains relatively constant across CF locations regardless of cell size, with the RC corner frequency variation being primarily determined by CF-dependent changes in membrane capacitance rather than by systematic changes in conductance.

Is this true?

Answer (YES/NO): NO